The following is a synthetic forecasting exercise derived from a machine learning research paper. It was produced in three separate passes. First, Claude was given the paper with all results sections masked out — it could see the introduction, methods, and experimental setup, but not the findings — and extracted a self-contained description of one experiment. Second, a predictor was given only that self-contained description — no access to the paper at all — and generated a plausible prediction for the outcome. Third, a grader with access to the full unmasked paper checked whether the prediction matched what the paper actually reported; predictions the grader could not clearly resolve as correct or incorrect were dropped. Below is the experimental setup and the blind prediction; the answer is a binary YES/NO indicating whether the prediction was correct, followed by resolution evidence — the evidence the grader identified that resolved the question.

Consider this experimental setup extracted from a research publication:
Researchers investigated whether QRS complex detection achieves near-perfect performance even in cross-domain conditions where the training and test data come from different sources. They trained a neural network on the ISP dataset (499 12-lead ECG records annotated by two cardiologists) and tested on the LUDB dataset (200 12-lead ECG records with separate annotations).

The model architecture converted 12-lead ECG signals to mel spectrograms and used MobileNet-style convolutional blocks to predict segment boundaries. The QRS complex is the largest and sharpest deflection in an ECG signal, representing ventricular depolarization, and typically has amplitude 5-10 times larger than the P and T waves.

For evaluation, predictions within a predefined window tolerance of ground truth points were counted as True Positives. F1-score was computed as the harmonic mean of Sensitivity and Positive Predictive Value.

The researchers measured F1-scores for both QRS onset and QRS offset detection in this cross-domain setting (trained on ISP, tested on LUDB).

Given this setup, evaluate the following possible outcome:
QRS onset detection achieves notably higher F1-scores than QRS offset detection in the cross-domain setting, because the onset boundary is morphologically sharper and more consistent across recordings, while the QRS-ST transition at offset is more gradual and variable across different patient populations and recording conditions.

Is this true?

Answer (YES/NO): NO